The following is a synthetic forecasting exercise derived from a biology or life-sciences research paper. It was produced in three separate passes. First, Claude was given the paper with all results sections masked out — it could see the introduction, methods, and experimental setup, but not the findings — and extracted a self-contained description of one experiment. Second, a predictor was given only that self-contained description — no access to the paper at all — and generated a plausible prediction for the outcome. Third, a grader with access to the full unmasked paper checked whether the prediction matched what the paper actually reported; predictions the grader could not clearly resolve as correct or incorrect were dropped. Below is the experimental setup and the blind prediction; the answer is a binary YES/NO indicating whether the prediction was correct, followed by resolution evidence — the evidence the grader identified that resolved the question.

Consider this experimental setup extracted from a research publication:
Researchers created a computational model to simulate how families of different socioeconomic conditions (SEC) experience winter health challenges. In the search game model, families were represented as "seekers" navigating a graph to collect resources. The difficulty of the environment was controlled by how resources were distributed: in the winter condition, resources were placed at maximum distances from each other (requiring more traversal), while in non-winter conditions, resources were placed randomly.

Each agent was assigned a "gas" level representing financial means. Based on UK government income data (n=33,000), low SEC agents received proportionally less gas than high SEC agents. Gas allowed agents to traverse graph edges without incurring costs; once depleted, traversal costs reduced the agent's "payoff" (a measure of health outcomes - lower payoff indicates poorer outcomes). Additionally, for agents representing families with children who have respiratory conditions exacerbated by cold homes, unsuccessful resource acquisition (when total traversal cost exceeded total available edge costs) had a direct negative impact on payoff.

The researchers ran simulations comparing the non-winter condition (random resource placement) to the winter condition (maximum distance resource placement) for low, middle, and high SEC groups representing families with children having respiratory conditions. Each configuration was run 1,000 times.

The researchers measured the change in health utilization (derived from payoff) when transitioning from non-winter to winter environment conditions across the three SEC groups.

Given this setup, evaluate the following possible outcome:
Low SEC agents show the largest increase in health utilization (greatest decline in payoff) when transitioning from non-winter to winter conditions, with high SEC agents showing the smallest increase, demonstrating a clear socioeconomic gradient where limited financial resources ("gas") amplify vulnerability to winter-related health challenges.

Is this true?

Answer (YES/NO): YES